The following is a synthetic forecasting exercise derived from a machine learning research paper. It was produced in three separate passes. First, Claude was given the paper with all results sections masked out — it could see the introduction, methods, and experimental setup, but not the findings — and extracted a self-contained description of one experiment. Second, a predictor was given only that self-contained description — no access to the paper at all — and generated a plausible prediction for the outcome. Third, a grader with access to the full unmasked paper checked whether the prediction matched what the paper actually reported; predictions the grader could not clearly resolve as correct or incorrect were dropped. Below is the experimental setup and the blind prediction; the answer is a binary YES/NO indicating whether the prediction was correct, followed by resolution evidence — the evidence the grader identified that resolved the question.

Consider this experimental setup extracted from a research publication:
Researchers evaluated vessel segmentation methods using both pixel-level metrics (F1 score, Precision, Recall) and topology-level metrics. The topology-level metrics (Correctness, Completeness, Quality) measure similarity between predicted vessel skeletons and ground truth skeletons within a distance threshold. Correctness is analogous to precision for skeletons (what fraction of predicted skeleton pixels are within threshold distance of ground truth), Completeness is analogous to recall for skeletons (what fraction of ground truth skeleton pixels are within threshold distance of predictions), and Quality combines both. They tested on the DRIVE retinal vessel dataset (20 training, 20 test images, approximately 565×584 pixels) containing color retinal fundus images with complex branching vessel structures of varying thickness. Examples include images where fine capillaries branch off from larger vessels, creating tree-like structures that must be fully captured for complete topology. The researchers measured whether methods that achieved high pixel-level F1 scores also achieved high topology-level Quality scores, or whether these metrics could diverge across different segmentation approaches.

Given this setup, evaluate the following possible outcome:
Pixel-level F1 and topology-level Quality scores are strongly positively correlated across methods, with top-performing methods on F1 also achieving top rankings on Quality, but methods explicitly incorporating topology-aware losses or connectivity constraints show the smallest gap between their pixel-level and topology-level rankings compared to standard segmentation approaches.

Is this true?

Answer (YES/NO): NO